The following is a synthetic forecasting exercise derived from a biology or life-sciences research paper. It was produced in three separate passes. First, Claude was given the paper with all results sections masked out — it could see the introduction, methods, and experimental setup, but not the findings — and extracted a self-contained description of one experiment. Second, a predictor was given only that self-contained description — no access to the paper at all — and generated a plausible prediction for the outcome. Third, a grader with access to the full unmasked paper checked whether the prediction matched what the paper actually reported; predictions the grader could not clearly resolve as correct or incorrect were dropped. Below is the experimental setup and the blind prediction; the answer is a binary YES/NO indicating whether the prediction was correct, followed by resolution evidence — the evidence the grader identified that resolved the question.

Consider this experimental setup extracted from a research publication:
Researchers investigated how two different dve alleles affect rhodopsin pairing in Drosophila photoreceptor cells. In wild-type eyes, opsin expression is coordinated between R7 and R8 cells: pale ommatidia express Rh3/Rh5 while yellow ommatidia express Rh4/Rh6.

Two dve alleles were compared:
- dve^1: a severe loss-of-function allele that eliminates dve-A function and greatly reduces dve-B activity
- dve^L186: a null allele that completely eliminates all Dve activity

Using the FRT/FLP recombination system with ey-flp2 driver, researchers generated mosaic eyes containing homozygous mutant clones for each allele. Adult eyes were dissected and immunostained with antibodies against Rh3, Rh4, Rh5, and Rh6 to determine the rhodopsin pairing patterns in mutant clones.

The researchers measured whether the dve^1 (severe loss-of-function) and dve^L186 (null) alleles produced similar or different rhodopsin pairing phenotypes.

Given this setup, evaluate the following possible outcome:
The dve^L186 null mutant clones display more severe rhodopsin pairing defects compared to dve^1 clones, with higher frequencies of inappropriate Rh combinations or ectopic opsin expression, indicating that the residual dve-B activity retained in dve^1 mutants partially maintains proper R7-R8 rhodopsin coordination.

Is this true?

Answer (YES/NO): YES